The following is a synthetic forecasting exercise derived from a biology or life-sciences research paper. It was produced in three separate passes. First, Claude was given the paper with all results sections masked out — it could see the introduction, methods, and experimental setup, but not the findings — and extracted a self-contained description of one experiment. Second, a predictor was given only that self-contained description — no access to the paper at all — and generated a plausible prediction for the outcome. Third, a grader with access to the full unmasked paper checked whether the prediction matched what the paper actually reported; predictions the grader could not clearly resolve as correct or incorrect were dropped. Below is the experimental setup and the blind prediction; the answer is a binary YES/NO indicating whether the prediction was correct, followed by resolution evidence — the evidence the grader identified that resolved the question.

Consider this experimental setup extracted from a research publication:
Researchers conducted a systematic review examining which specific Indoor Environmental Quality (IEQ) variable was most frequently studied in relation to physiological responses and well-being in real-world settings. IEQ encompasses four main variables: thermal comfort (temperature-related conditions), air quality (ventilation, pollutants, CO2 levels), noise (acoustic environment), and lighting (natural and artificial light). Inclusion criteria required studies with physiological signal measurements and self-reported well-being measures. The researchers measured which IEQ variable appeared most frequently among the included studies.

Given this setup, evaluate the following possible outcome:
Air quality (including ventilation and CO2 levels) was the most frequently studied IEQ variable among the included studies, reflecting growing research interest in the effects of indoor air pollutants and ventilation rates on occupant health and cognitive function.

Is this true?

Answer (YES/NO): NO